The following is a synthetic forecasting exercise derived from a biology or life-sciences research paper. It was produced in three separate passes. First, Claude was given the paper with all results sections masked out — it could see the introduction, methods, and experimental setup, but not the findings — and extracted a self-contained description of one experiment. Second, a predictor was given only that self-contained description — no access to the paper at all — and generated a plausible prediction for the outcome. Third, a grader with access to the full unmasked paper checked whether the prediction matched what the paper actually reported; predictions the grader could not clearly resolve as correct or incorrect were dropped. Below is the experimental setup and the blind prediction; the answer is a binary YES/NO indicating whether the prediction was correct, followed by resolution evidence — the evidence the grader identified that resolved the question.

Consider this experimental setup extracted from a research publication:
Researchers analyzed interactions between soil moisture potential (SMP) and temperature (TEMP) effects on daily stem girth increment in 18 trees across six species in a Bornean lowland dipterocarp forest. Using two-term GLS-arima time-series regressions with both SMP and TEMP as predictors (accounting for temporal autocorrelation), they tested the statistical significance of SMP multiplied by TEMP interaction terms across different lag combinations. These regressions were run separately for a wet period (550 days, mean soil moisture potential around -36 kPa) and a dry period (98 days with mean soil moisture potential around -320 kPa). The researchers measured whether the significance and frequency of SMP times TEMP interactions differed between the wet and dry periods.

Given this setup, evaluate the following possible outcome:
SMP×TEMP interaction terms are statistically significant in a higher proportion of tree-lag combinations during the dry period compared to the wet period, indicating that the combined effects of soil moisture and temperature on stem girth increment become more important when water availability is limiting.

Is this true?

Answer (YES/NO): YES